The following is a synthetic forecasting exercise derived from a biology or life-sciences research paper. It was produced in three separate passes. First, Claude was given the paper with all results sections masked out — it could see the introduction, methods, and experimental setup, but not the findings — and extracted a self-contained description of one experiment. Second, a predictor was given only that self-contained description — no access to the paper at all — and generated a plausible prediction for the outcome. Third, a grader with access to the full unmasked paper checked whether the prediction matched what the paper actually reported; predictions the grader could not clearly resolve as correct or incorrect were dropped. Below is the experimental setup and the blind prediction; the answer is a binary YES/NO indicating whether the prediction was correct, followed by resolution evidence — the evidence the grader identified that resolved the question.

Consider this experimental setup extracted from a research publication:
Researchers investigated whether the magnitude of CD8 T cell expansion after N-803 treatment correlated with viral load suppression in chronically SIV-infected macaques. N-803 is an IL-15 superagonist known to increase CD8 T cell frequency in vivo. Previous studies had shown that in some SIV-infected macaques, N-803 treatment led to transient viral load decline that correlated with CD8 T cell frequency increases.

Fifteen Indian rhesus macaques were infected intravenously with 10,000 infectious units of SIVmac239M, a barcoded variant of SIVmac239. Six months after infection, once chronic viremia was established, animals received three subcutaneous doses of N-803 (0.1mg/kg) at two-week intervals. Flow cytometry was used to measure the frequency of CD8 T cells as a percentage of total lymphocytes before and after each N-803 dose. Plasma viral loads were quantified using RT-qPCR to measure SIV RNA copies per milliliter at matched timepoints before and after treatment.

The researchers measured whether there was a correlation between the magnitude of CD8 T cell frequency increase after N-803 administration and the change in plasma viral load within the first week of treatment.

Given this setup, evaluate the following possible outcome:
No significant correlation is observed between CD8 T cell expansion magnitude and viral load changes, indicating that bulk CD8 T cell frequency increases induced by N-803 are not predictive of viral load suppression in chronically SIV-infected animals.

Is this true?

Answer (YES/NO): YES